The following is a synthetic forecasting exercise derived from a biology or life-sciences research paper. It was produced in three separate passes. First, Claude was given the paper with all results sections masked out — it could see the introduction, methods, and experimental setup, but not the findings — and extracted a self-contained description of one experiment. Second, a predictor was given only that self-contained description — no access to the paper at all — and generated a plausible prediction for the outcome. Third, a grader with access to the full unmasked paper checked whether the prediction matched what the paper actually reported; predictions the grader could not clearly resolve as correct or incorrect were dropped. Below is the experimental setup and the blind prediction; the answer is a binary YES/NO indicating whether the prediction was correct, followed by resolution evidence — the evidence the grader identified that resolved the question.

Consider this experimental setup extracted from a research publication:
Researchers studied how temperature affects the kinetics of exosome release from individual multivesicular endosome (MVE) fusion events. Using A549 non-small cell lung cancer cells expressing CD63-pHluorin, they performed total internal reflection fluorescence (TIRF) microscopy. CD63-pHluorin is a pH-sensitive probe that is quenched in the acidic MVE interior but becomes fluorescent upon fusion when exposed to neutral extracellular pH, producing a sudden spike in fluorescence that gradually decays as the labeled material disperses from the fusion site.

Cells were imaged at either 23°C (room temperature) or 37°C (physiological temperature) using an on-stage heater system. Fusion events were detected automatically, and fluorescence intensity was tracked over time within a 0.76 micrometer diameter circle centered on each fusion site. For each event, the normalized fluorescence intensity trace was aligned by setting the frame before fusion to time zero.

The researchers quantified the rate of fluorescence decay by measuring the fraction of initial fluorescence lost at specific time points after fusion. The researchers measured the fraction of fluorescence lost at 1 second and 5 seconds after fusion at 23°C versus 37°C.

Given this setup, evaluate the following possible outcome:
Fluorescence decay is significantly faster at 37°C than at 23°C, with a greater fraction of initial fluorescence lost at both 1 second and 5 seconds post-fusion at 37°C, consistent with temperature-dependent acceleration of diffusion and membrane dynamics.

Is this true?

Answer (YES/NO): NO